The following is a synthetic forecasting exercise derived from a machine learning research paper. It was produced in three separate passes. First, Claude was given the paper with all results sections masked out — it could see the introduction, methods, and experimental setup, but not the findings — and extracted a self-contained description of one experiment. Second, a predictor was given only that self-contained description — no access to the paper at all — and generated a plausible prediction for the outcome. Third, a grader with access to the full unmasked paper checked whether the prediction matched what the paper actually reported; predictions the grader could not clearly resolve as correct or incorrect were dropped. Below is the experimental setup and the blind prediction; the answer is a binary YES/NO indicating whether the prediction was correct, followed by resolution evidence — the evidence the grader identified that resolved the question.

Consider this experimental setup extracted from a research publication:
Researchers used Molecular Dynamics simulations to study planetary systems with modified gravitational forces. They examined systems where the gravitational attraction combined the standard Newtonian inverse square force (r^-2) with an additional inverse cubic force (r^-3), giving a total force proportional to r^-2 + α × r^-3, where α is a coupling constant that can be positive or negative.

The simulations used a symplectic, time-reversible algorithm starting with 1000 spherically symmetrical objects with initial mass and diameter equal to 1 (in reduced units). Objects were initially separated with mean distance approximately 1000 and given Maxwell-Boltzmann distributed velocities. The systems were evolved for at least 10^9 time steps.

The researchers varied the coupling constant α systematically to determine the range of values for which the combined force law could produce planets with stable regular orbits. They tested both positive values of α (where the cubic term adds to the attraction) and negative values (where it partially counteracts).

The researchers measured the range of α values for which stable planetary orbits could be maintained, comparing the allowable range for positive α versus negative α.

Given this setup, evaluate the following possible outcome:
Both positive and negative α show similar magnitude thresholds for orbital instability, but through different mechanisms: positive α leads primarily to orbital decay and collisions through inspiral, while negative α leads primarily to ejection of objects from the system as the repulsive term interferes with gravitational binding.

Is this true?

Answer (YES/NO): NO